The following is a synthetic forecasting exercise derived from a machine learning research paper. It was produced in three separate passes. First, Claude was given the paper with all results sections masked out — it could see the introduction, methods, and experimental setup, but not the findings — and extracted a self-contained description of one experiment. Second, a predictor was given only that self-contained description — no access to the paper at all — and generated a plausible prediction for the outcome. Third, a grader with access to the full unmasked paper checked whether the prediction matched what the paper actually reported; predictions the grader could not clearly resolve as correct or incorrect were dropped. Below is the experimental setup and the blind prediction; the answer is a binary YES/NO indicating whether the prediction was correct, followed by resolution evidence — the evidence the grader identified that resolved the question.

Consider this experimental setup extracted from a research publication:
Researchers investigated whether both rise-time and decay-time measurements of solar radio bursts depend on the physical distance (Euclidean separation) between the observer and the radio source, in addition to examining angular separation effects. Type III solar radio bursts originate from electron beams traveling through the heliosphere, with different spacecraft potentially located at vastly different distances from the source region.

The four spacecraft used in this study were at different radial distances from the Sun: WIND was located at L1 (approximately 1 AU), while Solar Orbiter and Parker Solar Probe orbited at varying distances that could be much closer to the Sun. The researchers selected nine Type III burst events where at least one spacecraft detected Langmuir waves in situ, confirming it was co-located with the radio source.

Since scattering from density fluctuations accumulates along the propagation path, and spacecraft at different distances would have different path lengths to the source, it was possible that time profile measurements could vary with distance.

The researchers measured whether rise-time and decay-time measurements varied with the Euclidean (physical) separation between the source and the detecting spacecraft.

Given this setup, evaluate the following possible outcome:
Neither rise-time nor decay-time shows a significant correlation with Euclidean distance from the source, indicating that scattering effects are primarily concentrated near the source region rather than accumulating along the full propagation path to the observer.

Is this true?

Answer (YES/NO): YES